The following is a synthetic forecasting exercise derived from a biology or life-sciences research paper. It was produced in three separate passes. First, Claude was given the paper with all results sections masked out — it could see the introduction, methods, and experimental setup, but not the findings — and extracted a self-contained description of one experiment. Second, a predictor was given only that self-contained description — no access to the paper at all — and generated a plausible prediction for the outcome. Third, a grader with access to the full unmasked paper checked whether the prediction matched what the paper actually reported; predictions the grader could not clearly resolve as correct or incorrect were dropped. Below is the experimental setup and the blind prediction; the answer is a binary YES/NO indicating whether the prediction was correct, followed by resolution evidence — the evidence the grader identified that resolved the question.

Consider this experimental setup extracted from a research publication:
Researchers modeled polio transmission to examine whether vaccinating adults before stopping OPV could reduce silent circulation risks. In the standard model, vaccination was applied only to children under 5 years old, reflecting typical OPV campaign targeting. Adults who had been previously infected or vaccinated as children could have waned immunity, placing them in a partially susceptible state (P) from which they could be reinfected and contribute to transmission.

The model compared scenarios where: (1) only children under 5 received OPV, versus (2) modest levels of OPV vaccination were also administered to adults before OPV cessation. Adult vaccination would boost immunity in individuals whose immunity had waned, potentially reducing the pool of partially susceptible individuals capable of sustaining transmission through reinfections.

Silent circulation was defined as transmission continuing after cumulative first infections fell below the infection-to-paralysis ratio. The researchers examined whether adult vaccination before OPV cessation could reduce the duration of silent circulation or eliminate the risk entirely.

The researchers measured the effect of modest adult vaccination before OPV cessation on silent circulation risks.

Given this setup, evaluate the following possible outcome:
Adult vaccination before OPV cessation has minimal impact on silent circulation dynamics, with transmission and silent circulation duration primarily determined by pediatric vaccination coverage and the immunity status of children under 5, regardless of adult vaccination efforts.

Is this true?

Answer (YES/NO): NO